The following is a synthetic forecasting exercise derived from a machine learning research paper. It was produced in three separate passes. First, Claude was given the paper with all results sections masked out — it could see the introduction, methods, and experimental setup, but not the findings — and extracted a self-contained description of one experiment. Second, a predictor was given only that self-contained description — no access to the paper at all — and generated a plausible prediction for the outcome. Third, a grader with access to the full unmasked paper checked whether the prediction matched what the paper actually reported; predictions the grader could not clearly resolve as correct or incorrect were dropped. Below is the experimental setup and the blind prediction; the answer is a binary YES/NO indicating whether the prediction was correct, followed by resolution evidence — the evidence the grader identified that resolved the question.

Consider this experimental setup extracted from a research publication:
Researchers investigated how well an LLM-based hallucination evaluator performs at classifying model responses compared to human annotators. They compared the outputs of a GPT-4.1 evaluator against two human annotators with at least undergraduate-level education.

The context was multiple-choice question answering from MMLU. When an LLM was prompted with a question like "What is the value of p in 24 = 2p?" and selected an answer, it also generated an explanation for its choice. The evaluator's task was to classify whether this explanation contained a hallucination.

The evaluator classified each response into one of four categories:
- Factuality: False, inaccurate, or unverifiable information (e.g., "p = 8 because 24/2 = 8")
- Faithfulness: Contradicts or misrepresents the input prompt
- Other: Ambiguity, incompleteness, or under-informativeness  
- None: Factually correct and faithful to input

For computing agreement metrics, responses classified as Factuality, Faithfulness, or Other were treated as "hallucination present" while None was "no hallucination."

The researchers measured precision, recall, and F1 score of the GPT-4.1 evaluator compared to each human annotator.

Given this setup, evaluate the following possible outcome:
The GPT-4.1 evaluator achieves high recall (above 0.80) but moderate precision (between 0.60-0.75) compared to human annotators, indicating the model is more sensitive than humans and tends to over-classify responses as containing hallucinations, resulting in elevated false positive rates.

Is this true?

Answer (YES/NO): NO